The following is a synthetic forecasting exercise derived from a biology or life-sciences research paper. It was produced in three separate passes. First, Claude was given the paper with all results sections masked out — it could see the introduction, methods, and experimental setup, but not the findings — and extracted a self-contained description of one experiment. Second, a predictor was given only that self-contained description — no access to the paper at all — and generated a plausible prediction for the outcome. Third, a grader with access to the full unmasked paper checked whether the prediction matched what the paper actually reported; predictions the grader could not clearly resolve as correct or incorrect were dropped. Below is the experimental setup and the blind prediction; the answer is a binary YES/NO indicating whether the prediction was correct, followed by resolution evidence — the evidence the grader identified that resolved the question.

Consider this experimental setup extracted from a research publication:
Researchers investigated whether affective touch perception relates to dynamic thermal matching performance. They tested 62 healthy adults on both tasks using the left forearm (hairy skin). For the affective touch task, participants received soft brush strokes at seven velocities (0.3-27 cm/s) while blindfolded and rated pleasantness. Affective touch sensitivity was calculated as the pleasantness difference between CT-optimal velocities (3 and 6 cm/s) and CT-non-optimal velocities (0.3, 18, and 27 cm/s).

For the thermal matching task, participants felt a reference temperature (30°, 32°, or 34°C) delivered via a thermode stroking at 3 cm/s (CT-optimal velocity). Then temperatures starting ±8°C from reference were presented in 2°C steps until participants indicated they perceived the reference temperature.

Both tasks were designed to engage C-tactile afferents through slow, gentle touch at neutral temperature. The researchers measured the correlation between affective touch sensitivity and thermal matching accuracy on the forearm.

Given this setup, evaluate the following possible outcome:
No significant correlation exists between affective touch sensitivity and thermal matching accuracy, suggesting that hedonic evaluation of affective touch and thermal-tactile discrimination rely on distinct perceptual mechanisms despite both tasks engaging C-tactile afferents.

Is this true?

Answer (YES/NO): YES